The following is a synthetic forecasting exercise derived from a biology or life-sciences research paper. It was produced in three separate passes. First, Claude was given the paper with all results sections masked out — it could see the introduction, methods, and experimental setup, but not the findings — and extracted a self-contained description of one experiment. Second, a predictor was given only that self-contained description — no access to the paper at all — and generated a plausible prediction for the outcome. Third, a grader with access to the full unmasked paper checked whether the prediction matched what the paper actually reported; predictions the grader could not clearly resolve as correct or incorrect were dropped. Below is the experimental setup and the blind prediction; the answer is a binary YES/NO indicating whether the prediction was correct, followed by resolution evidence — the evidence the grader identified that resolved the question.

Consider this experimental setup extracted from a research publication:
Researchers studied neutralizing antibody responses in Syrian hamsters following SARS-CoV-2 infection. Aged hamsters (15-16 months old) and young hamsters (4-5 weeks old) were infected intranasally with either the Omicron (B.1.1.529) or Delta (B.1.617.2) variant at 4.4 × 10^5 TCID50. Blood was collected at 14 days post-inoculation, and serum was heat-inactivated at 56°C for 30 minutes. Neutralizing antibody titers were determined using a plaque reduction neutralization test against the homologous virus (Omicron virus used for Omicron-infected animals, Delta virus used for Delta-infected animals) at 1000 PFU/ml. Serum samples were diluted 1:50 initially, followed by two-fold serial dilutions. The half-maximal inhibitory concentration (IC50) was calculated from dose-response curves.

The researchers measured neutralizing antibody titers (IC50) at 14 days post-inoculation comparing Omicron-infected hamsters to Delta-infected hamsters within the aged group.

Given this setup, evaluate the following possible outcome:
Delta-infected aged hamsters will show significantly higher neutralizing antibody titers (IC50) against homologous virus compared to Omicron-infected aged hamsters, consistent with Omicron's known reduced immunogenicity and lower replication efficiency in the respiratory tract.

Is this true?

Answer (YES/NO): YES